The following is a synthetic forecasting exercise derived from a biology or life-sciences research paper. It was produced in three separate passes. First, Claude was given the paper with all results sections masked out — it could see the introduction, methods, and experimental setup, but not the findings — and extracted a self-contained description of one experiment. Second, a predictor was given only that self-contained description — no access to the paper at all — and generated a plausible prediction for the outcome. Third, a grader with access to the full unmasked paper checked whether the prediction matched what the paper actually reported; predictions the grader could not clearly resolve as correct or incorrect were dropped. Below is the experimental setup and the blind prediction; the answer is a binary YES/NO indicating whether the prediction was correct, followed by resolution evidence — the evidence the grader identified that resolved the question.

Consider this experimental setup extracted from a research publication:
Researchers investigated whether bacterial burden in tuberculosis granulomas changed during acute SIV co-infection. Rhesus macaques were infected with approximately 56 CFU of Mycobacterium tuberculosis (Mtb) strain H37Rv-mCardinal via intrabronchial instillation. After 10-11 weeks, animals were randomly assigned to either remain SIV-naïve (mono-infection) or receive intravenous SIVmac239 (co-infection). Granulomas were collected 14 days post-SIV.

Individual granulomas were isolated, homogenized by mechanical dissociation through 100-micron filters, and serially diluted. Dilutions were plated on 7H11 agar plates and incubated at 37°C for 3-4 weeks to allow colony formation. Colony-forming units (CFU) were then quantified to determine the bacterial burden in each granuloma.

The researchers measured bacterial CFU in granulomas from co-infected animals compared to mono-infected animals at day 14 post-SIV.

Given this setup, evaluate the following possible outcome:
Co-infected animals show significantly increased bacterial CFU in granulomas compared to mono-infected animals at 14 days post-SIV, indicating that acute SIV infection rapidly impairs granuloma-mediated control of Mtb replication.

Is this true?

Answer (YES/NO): YES